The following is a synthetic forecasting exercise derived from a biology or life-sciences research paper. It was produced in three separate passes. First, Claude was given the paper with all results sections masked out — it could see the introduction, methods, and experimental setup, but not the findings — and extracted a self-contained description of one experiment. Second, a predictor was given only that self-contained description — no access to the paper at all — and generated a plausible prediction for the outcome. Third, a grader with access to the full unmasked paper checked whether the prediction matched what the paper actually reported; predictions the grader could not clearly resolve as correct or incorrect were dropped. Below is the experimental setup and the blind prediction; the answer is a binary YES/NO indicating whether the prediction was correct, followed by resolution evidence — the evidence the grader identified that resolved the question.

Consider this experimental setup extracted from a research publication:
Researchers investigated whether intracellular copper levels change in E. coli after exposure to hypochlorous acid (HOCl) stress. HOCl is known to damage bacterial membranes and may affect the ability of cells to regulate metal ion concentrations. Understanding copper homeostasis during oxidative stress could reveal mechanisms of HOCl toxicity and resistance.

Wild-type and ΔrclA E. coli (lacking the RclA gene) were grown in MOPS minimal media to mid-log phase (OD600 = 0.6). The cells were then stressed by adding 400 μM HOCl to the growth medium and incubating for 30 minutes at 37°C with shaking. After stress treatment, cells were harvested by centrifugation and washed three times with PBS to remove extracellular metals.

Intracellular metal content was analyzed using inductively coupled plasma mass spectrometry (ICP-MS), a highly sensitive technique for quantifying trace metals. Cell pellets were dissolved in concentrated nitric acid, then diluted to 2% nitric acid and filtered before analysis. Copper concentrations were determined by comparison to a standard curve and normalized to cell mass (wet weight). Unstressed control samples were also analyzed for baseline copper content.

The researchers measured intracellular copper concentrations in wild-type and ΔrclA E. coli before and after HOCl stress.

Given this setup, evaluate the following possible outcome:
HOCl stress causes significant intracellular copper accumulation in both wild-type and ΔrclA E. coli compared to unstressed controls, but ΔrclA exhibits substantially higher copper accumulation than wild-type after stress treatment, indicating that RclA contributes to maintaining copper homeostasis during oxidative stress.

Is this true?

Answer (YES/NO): NO